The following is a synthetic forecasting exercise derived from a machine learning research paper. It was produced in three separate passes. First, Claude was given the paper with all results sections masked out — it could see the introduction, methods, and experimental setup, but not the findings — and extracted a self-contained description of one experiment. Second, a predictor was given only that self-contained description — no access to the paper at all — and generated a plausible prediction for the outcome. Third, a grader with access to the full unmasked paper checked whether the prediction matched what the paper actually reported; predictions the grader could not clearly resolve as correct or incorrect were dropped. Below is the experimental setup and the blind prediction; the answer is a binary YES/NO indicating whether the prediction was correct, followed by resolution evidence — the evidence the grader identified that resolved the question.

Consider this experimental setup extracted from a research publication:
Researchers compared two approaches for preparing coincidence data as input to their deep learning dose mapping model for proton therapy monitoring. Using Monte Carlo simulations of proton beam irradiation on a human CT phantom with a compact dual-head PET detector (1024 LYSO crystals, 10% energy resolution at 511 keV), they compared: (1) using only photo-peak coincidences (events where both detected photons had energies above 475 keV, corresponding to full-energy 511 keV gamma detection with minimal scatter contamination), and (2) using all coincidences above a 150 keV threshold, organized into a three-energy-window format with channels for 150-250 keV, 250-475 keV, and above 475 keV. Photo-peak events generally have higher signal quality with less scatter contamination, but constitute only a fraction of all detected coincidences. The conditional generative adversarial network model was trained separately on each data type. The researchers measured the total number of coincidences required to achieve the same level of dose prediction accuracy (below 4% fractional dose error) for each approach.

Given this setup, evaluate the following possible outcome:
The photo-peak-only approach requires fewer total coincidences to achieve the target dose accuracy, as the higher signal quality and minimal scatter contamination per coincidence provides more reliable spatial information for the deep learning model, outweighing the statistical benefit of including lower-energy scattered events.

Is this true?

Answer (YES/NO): NO